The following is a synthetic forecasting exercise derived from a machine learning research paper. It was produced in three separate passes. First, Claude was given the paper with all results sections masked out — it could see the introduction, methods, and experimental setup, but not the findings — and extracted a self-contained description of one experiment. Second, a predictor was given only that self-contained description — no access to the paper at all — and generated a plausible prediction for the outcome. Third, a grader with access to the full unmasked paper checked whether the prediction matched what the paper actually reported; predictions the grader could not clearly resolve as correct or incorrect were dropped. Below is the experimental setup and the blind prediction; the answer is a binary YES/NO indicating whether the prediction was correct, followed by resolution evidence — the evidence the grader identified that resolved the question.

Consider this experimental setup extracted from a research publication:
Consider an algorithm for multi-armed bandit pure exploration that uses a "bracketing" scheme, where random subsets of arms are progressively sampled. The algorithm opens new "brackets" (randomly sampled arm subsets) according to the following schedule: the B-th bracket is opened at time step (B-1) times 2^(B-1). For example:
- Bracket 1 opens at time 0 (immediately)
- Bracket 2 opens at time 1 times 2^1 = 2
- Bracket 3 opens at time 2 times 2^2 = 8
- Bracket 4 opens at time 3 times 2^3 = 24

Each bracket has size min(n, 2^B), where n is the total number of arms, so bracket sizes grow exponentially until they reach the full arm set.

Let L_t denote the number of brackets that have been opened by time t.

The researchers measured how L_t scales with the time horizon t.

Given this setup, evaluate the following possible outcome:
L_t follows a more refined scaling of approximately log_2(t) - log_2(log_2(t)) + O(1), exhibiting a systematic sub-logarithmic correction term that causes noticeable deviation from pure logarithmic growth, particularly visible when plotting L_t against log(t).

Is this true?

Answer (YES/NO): NO